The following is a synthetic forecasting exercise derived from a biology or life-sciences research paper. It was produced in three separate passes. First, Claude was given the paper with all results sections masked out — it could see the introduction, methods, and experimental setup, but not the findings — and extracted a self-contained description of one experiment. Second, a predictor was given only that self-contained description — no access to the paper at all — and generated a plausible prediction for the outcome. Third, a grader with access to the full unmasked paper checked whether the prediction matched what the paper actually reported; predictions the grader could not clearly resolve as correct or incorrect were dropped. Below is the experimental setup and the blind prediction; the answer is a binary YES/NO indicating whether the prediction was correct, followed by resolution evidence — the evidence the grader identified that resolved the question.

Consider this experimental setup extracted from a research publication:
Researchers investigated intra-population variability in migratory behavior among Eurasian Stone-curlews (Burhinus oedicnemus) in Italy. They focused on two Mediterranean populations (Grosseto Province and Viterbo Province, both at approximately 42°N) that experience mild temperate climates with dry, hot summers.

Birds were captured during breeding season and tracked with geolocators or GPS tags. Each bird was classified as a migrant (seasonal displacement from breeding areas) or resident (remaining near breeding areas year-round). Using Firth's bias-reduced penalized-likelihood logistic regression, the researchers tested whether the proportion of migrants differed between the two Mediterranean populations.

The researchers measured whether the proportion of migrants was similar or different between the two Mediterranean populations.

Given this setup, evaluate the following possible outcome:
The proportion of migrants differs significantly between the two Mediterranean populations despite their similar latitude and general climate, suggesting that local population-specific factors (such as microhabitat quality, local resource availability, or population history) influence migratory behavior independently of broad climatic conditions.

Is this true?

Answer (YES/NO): YES